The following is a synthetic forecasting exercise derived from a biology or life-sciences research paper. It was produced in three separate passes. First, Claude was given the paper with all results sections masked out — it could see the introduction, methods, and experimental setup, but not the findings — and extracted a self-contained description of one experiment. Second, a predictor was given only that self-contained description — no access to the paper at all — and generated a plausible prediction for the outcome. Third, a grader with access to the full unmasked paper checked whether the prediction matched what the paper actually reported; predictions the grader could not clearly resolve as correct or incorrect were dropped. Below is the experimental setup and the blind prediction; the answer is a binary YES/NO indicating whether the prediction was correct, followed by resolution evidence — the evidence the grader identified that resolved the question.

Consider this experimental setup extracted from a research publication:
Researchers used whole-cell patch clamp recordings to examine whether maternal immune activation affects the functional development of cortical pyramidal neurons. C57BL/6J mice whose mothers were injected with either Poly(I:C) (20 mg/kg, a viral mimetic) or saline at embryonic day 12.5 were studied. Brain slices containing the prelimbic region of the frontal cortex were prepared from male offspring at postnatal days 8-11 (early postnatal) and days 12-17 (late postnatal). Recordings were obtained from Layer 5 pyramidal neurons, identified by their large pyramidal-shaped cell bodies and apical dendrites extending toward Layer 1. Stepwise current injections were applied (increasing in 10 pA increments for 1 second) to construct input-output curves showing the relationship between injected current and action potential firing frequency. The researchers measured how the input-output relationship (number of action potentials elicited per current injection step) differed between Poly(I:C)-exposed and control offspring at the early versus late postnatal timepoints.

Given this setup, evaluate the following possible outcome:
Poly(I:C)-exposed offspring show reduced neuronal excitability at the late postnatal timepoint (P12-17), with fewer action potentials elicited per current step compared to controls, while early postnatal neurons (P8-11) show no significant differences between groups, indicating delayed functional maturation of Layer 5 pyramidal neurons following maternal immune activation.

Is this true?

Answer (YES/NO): NO